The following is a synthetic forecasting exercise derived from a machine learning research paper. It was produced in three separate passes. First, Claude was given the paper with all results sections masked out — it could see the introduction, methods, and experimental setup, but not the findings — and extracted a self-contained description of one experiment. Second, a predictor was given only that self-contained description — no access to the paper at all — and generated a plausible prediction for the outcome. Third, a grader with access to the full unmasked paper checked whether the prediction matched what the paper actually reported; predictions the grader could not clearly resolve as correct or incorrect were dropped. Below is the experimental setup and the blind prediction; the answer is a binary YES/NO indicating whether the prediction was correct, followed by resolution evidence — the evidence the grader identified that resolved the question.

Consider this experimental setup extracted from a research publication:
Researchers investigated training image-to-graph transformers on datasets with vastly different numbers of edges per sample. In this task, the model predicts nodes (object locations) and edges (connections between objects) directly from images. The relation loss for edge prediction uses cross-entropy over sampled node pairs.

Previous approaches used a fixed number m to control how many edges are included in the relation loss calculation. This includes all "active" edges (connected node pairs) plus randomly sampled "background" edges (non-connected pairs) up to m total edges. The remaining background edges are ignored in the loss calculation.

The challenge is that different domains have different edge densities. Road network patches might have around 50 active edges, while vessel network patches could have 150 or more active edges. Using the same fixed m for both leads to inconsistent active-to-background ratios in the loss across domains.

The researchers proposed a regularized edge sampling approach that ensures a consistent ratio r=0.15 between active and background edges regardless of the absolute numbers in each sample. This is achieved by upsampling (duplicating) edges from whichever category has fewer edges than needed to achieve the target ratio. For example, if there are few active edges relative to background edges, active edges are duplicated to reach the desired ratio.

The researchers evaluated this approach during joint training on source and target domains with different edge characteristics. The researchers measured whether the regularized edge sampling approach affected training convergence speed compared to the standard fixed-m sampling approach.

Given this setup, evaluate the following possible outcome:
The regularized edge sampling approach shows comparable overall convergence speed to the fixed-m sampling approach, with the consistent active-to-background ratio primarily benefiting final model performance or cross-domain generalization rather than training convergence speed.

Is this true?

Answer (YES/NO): NO